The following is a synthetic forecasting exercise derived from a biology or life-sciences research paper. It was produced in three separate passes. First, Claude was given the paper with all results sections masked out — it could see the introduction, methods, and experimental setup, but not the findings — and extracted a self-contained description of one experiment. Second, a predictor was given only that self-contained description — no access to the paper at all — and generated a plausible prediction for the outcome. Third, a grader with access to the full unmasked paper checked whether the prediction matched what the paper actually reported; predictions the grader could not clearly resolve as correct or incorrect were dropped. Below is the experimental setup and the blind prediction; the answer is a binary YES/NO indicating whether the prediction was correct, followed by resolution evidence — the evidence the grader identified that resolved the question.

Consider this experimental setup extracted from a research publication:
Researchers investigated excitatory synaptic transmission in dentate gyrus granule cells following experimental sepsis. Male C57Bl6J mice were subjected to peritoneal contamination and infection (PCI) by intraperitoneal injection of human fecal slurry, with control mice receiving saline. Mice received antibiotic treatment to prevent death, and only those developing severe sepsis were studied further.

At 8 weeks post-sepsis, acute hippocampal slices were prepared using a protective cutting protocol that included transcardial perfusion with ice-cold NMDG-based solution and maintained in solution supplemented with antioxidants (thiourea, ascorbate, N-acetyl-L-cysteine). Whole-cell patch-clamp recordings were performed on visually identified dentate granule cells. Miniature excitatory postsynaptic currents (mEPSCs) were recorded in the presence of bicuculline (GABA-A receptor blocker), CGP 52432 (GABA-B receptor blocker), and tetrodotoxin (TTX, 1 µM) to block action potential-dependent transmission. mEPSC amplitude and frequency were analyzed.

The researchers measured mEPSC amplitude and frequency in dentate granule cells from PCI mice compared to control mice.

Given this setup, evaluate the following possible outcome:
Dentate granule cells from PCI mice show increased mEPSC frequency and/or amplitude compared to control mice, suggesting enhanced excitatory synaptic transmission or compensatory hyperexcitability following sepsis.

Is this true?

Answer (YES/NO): YES